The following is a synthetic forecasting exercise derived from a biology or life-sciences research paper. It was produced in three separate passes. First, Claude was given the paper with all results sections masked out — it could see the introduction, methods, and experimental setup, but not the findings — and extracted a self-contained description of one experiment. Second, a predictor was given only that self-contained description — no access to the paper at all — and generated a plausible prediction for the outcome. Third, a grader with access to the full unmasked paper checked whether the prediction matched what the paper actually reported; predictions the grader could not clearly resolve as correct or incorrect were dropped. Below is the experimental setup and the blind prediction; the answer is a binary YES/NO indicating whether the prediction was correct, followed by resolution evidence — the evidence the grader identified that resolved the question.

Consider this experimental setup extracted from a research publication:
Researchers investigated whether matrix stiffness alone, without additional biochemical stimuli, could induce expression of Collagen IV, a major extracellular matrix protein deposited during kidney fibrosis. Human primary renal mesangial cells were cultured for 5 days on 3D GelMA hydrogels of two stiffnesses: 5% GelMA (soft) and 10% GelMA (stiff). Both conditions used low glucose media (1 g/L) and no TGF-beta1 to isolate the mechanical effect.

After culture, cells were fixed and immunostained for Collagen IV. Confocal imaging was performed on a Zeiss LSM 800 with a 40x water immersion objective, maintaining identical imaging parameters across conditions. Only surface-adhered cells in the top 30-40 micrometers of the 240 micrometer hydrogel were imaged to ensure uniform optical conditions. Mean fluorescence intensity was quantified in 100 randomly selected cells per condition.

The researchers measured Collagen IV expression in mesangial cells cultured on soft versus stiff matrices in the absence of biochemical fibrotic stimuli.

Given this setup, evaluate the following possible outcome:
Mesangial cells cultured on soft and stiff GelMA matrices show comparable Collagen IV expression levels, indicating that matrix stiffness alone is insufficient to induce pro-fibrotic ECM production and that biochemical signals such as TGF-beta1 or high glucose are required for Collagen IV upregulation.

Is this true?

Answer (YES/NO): NO